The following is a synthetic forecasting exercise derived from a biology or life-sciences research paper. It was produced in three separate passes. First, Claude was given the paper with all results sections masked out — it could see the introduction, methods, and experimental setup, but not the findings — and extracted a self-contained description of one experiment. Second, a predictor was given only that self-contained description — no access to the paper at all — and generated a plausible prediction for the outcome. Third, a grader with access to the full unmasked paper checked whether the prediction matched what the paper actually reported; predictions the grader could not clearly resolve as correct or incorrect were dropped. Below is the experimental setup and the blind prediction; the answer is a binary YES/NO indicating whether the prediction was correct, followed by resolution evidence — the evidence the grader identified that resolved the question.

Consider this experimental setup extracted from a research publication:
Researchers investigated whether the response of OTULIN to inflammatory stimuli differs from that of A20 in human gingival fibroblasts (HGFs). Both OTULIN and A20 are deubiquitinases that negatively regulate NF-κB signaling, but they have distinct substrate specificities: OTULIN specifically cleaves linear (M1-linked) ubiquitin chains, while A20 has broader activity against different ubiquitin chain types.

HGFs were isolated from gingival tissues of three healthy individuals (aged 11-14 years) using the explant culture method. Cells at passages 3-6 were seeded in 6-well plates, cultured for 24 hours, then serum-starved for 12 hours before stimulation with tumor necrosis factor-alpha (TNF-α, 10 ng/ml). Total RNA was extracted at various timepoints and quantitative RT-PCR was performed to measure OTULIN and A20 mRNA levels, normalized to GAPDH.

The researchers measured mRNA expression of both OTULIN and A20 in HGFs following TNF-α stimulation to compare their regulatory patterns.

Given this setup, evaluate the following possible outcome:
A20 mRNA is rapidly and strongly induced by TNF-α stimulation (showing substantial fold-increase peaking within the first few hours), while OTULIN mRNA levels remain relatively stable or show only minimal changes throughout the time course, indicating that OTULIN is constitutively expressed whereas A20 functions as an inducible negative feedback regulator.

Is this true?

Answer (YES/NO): NO